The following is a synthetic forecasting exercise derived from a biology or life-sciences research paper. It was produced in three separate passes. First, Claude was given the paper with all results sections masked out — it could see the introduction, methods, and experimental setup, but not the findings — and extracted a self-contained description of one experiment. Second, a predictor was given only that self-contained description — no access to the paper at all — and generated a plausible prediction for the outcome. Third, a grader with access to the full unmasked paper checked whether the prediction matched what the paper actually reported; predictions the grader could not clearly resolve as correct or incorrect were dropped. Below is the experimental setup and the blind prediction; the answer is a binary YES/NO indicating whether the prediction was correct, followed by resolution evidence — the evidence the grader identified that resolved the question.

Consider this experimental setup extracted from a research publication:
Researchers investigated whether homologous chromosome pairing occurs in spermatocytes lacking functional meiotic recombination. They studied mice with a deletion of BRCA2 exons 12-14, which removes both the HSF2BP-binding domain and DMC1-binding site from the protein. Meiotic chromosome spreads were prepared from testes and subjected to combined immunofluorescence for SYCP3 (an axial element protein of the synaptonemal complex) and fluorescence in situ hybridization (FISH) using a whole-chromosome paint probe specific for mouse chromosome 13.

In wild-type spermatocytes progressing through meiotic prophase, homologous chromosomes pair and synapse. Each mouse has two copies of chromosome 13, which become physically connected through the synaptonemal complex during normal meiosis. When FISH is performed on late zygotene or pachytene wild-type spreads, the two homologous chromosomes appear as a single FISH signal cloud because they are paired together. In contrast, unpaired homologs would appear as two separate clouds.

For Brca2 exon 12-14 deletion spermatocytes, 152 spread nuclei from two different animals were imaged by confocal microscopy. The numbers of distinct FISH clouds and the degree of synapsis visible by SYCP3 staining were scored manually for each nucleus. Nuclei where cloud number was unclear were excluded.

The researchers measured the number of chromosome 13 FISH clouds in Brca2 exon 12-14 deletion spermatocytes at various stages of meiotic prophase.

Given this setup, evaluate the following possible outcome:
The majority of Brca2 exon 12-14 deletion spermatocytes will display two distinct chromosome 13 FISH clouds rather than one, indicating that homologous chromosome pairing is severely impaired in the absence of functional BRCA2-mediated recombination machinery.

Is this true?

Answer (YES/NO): NO